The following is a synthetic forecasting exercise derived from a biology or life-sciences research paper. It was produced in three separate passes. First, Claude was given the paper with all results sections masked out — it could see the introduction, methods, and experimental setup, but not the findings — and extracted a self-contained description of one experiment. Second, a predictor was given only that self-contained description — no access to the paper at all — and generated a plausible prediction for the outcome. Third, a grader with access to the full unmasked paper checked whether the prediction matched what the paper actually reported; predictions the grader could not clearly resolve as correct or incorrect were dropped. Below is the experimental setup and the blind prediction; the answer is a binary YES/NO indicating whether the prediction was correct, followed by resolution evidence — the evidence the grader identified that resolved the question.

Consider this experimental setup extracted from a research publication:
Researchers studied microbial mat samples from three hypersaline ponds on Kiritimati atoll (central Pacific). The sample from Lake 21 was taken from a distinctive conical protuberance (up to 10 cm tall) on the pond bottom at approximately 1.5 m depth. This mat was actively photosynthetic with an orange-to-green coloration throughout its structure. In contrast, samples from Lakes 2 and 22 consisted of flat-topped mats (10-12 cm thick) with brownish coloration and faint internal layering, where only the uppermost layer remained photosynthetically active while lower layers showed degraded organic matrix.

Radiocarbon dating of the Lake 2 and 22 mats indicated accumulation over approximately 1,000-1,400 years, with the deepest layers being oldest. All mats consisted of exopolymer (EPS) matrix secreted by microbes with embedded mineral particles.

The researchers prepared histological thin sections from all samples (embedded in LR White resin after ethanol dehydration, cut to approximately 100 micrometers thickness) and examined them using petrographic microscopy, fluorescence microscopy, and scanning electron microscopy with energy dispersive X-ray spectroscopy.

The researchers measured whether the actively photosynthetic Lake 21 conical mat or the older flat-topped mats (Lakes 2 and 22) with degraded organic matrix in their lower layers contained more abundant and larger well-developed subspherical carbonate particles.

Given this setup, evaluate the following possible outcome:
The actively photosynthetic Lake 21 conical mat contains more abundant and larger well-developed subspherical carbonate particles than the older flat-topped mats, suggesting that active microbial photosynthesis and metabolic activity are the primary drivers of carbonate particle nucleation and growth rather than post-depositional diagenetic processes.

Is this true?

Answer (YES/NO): NO